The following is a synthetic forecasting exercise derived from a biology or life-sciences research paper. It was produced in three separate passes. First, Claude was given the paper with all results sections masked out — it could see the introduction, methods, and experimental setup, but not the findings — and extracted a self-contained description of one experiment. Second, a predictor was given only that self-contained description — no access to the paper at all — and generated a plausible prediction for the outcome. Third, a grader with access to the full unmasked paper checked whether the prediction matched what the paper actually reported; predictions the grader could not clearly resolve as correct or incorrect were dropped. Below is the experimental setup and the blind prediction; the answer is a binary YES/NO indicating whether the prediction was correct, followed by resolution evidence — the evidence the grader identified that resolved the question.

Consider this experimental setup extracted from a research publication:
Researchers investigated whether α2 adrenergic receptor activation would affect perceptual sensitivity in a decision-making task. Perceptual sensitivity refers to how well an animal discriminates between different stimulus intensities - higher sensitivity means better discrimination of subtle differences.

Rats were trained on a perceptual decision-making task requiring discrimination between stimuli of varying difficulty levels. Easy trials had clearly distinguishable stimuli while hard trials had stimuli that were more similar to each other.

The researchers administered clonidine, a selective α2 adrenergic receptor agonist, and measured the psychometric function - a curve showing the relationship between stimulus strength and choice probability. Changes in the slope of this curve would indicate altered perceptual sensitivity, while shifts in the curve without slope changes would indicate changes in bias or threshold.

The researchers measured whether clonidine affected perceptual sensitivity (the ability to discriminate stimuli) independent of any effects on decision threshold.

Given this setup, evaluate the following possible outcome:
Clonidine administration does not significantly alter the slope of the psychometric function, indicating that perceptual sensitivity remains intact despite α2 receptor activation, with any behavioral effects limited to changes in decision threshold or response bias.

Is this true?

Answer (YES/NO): YES